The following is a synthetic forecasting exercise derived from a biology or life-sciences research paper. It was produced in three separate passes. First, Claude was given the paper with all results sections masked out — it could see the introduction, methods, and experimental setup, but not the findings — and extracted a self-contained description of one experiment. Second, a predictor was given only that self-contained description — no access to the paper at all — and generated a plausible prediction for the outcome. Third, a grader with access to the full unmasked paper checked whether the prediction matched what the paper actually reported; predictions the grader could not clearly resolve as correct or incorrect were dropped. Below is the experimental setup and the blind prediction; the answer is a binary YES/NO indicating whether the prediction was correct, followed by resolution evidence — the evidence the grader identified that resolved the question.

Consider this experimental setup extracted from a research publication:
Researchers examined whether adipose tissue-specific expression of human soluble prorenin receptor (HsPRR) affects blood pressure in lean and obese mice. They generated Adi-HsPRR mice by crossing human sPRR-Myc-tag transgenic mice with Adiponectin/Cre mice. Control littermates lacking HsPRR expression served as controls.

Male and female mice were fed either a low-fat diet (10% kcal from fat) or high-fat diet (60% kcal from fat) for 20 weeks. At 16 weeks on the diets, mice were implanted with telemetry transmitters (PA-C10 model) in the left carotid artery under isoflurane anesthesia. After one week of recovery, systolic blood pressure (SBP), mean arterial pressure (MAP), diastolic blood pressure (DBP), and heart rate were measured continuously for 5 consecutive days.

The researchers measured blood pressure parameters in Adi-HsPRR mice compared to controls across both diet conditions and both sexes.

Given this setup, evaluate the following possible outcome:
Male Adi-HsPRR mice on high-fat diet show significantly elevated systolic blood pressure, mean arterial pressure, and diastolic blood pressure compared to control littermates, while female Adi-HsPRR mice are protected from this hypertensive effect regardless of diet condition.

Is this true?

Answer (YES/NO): NO